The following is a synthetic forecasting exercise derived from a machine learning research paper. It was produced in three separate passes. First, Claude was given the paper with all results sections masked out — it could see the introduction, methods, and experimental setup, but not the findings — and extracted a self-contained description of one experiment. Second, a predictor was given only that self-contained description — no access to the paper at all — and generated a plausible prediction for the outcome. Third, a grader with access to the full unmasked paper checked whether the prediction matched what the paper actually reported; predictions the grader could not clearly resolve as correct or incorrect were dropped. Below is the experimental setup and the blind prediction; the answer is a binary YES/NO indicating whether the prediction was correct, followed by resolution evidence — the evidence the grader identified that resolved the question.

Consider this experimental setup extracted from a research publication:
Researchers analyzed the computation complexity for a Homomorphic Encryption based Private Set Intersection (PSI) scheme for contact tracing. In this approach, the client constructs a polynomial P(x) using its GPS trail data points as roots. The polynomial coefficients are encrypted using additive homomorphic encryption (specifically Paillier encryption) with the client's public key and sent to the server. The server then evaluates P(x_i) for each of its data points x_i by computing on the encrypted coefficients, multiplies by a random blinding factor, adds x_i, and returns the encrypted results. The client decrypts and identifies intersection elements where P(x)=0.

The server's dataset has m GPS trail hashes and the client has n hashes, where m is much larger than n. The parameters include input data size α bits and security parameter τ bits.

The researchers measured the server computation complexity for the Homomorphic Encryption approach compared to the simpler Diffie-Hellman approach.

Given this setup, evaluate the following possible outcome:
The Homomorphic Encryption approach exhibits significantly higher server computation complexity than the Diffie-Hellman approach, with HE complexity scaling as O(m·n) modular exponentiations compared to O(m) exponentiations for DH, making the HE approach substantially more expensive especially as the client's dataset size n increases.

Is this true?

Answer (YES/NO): YES